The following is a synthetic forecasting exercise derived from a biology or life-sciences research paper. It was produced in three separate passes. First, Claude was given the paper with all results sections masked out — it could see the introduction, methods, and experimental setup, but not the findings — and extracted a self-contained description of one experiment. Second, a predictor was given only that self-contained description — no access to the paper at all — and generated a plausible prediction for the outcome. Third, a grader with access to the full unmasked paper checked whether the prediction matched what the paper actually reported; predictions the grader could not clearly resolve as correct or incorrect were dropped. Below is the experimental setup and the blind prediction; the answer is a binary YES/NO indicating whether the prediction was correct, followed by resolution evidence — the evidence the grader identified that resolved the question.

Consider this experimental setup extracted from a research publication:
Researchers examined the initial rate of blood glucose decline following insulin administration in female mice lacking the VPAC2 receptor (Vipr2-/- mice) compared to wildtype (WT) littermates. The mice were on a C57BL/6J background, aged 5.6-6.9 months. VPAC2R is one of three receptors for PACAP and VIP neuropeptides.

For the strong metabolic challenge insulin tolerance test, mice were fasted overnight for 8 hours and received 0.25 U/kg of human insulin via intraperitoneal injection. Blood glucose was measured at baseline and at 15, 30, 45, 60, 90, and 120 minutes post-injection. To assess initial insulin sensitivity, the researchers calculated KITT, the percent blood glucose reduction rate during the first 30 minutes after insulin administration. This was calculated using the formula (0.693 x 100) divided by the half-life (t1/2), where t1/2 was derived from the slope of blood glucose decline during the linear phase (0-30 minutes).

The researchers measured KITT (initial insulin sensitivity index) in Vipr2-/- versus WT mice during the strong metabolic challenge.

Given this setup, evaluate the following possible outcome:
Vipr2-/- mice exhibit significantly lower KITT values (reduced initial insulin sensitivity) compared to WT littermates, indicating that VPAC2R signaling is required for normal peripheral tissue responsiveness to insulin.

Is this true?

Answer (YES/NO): NO